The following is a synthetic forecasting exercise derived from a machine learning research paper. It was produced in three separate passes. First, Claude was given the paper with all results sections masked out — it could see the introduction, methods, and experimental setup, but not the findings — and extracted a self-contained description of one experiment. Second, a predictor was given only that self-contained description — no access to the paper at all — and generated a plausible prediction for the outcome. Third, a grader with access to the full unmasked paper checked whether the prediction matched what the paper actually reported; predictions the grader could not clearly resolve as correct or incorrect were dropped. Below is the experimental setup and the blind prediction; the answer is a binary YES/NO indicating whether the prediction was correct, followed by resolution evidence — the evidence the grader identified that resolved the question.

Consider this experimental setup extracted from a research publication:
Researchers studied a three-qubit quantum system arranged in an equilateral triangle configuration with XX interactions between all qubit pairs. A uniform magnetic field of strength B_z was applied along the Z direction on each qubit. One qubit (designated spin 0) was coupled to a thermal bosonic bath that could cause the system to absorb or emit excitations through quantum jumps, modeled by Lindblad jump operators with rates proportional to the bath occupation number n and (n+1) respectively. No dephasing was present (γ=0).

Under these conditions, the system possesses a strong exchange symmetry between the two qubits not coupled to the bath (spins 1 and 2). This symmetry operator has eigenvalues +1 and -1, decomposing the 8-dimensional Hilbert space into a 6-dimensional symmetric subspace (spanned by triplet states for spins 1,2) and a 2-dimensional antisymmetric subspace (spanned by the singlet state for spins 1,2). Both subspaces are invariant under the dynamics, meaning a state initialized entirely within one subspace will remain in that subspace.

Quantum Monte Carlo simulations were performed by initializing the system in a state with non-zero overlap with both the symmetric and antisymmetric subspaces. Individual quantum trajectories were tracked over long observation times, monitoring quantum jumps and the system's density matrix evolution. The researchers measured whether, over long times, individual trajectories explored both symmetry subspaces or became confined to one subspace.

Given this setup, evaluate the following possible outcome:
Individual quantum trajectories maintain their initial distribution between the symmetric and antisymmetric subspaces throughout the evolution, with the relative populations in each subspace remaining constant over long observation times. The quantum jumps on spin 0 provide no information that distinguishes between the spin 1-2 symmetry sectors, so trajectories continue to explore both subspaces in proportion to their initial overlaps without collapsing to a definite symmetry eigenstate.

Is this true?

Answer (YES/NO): NO